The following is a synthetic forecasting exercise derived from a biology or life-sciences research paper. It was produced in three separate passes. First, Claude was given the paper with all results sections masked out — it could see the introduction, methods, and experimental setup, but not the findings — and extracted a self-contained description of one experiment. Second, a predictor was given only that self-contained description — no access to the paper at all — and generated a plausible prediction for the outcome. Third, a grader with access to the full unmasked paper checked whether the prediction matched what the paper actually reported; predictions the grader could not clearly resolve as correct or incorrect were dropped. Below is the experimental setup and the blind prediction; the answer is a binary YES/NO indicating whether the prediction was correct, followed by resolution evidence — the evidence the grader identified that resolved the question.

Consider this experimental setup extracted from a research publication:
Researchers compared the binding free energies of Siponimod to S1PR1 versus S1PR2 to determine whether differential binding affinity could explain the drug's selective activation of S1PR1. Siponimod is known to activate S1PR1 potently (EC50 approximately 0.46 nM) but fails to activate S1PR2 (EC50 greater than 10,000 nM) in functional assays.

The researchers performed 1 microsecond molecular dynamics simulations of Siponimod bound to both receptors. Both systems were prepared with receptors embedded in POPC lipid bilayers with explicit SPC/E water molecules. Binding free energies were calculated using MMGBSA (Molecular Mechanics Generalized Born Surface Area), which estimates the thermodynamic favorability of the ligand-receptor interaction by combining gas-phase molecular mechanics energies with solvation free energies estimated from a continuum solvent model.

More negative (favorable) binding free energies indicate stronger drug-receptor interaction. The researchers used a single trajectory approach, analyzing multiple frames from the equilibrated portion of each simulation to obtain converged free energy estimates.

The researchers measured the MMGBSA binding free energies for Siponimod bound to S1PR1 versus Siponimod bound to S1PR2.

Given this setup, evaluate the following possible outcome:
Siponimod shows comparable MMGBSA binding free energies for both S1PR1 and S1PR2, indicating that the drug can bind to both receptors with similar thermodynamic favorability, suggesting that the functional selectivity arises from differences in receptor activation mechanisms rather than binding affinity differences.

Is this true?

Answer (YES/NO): YES